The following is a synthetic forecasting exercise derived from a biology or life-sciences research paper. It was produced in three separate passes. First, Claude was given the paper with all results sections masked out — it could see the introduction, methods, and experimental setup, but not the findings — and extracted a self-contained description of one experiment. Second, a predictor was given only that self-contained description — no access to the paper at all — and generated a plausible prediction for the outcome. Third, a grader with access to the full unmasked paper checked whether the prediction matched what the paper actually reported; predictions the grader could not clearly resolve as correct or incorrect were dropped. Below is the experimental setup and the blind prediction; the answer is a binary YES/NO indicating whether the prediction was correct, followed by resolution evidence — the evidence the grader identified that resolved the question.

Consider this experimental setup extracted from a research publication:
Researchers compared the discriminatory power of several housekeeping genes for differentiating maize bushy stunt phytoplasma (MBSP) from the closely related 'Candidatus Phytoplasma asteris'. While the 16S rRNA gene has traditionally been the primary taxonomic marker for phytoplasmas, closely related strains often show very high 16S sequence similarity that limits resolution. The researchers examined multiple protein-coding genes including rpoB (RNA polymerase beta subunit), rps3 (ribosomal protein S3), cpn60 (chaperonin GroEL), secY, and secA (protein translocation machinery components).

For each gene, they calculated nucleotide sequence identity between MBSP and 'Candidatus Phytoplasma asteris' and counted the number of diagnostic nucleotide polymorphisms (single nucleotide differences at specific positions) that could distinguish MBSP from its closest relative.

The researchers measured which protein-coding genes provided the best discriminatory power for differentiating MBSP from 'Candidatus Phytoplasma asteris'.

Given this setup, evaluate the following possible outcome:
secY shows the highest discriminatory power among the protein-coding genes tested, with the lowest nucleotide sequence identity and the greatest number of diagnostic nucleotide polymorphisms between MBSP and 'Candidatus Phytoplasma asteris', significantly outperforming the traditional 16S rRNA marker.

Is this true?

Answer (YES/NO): NO